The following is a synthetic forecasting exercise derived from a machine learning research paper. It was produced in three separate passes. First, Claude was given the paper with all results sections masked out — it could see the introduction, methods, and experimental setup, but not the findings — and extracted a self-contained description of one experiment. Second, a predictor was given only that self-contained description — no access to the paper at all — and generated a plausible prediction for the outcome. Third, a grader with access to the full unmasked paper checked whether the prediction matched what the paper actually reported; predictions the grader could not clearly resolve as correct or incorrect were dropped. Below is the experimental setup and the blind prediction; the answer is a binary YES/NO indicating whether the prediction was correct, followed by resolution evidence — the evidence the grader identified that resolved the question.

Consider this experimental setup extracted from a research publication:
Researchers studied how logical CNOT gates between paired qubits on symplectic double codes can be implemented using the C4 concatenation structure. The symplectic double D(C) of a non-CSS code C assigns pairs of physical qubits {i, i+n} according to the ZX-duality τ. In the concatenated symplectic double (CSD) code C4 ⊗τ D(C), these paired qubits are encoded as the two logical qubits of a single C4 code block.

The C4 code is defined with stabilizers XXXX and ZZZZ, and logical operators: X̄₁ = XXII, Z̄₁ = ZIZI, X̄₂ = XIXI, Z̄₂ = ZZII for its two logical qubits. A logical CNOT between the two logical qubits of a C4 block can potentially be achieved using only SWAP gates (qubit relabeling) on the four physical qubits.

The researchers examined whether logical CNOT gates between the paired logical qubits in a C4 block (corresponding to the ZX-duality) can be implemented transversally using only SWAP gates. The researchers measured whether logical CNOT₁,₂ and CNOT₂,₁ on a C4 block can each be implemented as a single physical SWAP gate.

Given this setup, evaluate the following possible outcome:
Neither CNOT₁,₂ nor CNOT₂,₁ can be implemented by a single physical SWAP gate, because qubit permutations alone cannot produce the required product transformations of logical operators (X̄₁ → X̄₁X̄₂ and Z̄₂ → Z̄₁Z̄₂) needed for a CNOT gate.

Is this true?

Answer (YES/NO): NO